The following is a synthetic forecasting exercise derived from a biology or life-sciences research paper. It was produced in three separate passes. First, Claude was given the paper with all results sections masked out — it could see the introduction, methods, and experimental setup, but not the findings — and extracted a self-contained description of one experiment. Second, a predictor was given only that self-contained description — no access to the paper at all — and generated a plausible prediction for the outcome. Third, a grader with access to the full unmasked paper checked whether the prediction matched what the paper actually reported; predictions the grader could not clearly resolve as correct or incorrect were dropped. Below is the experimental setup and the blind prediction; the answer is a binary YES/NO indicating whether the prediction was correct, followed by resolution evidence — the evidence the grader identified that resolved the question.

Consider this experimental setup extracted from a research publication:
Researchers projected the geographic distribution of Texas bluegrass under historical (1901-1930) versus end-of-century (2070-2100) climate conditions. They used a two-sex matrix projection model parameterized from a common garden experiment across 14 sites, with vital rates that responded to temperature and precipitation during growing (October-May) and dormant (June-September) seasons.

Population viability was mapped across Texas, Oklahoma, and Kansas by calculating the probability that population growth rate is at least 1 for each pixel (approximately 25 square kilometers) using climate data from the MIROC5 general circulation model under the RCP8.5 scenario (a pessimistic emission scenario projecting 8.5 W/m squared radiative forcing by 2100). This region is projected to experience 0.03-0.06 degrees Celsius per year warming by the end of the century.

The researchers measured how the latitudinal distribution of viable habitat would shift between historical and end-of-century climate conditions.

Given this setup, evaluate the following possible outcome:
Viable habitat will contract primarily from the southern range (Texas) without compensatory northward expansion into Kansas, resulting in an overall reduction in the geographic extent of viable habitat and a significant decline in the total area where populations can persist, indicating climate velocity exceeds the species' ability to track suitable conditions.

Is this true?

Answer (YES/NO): NO